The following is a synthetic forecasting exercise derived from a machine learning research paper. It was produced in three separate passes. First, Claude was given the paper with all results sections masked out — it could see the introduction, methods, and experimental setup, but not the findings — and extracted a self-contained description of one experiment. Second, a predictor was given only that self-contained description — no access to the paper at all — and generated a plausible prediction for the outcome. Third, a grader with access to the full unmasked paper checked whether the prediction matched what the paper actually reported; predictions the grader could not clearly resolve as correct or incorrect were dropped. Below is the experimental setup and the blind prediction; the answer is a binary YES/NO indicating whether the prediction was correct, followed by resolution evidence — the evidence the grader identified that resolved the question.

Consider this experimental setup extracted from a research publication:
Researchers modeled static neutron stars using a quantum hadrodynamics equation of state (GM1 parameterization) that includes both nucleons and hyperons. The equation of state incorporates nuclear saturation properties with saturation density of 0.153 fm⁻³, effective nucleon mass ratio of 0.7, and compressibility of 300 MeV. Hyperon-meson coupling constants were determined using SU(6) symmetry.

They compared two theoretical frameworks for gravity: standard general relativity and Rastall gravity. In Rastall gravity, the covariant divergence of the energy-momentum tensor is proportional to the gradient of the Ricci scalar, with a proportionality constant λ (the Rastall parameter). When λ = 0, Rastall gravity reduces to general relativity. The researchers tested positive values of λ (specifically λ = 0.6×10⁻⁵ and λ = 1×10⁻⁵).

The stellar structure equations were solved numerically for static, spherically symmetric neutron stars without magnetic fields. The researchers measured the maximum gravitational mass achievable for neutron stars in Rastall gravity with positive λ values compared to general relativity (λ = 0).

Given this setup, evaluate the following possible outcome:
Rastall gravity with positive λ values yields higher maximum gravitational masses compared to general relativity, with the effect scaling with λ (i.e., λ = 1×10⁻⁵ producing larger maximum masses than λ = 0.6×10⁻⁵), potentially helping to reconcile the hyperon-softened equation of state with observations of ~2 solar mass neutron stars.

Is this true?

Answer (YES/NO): NO